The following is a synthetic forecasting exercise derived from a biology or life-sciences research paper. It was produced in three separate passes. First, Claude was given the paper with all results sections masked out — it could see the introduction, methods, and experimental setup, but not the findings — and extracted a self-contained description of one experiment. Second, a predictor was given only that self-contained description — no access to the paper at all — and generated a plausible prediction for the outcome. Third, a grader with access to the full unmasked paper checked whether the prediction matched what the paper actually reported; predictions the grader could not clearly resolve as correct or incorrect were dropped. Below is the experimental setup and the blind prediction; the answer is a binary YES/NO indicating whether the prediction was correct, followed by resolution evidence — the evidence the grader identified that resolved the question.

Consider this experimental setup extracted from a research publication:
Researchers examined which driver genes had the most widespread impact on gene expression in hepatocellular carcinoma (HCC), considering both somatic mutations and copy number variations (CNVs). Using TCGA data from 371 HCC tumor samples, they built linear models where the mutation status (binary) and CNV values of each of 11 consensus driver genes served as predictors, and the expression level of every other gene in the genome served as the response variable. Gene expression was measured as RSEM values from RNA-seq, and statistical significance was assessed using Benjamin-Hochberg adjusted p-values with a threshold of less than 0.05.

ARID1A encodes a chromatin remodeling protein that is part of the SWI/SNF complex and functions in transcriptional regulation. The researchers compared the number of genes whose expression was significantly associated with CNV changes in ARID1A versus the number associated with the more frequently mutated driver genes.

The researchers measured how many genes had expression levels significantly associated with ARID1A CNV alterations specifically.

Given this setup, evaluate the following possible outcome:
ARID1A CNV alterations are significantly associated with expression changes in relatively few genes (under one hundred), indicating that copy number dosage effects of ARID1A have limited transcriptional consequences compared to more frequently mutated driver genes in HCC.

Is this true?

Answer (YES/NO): NO